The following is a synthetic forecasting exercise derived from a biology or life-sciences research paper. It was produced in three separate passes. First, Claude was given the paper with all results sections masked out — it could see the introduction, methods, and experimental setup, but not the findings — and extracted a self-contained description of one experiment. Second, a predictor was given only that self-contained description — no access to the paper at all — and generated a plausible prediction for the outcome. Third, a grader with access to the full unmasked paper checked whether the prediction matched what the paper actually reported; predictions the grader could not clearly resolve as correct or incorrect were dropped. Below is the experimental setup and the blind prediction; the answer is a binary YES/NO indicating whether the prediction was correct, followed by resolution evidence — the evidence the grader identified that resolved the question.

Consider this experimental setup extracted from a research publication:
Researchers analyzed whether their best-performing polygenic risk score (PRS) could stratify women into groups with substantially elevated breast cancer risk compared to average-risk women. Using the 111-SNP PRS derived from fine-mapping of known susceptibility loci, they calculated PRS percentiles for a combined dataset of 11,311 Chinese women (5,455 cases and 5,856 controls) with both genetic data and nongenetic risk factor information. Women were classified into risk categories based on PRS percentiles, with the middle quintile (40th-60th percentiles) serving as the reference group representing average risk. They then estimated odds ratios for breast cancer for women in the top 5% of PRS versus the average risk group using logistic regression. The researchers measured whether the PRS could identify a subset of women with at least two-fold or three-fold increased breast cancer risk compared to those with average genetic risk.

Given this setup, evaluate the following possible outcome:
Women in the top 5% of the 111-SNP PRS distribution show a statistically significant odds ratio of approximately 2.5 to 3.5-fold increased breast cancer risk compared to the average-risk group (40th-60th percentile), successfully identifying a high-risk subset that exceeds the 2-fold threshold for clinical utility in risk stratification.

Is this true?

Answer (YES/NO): YES